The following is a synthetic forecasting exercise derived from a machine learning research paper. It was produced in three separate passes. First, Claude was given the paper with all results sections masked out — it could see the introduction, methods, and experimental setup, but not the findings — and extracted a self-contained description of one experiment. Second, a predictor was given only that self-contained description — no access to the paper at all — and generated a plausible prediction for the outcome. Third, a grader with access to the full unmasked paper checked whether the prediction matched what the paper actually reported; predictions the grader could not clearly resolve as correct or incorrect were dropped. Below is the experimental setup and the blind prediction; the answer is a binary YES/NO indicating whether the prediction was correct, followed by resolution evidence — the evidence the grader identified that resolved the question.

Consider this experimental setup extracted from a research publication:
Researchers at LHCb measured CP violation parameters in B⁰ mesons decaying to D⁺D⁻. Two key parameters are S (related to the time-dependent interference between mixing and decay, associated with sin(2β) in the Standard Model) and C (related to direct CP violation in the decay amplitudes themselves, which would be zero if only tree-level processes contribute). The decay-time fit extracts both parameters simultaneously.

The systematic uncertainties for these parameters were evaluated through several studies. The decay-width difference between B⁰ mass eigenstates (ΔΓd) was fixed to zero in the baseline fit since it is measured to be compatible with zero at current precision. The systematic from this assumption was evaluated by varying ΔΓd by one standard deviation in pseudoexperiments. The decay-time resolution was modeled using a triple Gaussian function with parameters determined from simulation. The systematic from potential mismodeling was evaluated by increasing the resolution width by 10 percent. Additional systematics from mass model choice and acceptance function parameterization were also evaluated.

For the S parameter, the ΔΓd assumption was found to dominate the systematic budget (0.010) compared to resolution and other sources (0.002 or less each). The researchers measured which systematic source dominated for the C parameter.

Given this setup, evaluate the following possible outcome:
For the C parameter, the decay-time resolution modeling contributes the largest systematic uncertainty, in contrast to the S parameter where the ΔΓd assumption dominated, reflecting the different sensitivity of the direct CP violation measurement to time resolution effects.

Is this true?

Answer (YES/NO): YES